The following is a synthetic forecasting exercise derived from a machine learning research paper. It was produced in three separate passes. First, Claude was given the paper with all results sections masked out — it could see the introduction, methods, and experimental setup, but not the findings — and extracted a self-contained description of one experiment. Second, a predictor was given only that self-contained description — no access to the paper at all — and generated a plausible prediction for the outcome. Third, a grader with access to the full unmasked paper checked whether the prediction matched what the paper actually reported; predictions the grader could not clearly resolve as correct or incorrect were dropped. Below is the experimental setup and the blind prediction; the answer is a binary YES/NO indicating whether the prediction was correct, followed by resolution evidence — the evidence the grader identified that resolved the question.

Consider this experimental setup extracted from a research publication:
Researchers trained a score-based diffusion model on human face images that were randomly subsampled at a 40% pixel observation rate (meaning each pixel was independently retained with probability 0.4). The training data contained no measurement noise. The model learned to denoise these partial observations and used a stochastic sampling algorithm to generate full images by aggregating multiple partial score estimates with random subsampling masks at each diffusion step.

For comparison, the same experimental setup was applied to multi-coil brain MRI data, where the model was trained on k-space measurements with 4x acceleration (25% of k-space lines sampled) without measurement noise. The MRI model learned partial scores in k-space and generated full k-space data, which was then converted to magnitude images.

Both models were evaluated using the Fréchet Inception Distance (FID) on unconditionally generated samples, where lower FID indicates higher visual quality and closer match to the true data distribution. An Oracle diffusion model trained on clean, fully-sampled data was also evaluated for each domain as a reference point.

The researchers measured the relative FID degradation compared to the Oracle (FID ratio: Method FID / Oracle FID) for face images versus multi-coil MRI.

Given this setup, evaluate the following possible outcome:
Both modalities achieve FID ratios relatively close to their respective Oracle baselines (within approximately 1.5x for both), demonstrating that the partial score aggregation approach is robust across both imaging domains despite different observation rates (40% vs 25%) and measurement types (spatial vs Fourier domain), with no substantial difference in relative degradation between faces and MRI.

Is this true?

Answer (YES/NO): NO